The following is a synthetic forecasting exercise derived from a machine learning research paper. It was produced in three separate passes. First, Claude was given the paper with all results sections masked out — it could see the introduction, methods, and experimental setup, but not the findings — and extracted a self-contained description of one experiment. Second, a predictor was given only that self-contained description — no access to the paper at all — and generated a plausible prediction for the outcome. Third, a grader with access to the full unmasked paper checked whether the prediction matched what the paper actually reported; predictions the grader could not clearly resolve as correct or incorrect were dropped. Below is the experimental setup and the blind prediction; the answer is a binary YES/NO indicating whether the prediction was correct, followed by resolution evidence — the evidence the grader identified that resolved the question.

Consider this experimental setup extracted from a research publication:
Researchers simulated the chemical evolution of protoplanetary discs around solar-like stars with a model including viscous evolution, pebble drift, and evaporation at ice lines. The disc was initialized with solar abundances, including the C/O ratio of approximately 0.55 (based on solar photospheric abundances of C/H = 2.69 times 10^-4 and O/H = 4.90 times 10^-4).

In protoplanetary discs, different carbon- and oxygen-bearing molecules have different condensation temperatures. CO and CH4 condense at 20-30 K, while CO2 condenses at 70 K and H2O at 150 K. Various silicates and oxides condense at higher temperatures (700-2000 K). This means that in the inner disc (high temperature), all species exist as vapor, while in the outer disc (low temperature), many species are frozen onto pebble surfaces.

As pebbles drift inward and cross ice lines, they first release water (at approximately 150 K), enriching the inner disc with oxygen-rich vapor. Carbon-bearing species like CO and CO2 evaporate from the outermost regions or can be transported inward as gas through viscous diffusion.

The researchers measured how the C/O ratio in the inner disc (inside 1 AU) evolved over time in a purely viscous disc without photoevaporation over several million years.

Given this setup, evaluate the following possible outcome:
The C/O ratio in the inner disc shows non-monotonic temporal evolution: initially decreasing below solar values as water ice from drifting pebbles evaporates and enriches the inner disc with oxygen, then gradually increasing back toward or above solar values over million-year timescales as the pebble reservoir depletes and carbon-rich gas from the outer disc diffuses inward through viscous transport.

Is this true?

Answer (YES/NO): YES